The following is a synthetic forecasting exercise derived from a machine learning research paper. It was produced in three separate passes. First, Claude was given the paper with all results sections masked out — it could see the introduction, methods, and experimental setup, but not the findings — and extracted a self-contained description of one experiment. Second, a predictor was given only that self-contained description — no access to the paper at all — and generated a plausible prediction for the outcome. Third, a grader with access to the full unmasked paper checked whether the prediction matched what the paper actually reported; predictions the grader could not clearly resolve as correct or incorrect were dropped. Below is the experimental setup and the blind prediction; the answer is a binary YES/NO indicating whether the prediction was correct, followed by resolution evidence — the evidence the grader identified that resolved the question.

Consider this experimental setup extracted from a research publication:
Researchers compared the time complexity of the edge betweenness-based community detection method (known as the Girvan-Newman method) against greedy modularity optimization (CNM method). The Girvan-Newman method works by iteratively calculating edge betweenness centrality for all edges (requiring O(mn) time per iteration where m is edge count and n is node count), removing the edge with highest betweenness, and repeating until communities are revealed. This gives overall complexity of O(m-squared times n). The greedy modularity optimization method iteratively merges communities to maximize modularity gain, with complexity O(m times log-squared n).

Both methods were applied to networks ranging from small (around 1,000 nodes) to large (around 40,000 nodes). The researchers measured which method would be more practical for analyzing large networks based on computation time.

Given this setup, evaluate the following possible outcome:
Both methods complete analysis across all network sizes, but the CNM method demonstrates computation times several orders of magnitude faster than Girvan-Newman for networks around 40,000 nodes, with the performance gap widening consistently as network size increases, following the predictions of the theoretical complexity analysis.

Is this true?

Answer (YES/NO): NO